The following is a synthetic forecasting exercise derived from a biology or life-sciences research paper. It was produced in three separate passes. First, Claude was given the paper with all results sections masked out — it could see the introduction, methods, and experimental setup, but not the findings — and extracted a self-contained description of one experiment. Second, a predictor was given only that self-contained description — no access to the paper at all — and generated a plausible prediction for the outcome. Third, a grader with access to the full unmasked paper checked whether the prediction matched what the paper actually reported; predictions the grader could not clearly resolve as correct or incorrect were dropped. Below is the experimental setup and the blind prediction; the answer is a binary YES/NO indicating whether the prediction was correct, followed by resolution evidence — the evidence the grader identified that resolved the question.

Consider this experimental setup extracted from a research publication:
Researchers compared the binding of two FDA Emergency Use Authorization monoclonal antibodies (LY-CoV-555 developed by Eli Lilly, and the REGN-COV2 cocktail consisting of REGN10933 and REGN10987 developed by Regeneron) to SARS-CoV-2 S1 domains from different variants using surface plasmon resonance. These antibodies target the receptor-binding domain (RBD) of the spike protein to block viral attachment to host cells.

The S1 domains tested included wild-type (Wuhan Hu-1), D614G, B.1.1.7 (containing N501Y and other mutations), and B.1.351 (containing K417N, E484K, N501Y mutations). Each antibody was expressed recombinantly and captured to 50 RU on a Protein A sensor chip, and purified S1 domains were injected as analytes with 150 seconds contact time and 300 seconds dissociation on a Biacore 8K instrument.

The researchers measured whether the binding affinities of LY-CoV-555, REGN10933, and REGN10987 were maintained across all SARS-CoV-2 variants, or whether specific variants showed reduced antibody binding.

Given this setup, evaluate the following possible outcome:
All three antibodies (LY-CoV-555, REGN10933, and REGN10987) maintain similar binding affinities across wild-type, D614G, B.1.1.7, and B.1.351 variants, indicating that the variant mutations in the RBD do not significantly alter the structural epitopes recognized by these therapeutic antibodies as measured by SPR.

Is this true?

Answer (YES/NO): NO